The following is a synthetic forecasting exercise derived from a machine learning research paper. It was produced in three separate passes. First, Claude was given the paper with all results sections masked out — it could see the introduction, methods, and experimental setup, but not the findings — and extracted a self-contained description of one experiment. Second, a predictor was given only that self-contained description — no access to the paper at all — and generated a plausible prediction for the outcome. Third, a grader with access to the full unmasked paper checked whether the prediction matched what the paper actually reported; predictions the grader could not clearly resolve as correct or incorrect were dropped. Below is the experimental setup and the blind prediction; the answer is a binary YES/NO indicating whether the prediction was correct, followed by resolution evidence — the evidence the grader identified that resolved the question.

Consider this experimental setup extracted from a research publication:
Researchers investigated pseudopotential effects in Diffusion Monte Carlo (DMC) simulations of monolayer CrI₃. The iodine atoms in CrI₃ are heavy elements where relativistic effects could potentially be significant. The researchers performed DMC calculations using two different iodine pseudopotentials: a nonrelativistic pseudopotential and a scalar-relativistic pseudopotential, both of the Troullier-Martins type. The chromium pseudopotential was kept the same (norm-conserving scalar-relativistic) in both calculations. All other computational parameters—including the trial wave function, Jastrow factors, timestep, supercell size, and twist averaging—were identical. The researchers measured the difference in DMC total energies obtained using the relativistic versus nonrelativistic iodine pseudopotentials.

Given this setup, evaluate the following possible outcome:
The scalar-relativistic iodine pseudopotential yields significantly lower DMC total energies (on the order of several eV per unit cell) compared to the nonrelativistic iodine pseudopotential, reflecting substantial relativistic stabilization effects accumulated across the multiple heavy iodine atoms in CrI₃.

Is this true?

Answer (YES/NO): NO